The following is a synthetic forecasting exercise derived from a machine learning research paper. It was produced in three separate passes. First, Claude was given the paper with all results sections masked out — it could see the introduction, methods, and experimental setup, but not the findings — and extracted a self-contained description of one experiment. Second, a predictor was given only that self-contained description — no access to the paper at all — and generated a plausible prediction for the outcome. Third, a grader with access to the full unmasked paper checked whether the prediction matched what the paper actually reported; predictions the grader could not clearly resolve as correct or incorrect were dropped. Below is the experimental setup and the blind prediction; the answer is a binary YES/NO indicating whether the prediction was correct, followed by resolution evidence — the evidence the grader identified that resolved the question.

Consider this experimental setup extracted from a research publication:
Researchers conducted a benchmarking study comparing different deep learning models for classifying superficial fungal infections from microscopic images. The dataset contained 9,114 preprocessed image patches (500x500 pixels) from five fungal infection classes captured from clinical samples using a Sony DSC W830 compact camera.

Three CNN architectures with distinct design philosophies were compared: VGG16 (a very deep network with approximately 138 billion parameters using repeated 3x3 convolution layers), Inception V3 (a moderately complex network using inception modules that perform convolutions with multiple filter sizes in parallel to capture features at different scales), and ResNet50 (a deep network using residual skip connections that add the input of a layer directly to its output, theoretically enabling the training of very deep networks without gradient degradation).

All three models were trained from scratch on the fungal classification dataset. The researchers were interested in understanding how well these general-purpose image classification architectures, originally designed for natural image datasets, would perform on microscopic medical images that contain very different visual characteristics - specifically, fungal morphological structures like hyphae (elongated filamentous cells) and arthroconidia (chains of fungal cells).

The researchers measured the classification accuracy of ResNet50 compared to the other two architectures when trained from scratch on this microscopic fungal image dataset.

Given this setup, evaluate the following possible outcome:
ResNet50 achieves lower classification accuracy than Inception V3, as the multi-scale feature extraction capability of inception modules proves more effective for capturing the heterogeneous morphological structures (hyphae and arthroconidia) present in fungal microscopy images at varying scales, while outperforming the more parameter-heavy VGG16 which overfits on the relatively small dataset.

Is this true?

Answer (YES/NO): NO